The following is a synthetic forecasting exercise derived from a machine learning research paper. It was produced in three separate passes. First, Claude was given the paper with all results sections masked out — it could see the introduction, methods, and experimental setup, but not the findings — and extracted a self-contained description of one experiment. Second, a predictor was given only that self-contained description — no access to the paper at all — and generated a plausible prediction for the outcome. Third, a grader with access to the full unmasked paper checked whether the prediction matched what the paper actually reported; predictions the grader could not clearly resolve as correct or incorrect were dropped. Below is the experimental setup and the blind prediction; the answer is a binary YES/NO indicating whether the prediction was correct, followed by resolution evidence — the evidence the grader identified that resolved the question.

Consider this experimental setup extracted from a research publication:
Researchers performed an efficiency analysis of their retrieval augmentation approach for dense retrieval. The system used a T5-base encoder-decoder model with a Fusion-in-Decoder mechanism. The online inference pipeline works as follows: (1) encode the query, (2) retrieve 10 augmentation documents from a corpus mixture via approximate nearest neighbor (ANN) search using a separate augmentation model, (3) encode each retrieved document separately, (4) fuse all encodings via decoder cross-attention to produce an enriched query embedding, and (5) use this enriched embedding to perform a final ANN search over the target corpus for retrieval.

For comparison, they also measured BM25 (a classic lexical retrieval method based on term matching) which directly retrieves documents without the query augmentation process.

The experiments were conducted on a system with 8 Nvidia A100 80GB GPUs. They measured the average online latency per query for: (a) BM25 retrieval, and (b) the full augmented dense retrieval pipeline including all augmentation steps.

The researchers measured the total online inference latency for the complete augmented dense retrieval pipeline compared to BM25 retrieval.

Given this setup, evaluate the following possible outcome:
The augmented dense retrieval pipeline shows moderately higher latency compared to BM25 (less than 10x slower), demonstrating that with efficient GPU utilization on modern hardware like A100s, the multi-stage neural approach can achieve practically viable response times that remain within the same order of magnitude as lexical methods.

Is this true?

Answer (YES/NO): YES